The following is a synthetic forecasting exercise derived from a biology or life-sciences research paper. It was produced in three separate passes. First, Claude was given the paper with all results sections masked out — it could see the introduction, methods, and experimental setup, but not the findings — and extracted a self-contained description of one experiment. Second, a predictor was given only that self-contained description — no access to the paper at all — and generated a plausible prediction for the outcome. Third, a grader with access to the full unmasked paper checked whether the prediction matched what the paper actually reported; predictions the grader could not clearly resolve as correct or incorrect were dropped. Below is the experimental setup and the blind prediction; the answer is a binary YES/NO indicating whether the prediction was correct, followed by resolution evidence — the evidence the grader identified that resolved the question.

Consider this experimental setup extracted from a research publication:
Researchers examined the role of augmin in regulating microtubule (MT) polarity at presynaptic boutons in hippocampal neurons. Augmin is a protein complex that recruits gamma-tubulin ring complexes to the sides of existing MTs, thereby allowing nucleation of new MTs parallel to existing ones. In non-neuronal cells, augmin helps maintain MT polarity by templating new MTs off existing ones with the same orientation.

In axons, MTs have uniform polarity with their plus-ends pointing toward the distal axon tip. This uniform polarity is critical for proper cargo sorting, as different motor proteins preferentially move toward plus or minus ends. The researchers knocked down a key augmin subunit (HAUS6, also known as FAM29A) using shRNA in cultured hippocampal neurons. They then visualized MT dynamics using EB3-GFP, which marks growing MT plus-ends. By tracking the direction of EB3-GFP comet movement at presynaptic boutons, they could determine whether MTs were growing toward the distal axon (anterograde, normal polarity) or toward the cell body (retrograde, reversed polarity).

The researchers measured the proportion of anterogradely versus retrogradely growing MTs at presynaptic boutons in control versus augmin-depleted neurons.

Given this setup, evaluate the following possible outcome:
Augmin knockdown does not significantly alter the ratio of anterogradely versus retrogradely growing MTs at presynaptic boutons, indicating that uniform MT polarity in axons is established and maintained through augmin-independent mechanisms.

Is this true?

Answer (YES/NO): NO